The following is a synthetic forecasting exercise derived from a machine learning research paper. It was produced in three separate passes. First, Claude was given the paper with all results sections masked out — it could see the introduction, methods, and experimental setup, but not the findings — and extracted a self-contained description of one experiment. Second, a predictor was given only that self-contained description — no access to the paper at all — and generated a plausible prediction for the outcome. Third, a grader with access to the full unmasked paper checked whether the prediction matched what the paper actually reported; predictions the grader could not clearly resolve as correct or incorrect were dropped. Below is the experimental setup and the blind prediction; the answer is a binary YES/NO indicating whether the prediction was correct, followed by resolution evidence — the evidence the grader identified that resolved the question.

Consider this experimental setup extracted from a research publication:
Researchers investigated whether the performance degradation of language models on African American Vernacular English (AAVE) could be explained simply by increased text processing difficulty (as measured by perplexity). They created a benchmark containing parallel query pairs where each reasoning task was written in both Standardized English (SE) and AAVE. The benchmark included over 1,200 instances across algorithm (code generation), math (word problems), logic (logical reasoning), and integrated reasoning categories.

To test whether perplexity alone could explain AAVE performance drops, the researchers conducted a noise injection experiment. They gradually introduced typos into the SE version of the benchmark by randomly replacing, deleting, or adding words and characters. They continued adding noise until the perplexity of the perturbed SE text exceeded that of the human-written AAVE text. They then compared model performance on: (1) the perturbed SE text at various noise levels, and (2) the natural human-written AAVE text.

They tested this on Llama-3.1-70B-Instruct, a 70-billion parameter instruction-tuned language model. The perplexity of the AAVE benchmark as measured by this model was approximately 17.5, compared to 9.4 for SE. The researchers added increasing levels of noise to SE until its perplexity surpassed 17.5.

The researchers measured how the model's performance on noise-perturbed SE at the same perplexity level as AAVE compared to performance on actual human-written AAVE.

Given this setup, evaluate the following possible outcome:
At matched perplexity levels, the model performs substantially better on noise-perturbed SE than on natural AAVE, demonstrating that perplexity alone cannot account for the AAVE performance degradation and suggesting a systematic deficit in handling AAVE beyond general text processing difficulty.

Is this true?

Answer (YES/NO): YES